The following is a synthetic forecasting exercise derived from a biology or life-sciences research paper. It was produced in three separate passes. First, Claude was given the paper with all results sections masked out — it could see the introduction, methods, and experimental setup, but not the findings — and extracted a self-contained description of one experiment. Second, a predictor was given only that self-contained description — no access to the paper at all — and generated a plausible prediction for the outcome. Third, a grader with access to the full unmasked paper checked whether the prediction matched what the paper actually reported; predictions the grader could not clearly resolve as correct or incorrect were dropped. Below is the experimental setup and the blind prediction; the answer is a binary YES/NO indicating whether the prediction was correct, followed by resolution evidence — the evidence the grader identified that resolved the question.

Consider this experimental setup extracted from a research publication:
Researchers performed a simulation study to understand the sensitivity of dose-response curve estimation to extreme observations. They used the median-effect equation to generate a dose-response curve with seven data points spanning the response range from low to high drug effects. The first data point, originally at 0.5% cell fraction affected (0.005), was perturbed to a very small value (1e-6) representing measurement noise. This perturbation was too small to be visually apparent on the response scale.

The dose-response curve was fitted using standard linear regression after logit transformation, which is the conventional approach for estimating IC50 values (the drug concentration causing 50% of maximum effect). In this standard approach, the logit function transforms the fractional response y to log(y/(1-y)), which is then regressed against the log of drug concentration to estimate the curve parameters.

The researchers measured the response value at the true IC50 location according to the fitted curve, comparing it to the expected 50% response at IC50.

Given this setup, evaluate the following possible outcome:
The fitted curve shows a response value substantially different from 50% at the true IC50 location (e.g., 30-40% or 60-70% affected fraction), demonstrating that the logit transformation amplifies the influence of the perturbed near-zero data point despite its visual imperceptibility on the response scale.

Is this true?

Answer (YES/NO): NO